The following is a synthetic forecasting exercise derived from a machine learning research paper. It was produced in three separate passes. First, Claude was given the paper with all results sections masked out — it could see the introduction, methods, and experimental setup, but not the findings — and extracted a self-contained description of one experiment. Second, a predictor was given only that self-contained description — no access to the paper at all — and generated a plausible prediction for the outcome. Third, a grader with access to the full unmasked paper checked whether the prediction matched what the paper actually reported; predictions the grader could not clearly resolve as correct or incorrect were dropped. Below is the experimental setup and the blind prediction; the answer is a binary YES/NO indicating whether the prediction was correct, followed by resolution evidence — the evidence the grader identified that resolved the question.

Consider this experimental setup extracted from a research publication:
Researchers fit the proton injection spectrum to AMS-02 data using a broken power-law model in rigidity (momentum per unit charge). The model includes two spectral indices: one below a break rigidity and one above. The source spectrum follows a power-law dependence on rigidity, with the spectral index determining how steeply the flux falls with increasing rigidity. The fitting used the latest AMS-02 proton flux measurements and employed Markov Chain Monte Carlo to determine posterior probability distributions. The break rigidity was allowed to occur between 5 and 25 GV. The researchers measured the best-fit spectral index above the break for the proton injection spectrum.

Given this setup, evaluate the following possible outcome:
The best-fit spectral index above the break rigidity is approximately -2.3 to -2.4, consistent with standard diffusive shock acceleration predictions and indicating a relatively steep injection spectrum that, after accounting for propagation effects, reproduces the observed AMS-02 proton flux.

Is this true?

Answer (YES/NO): NO